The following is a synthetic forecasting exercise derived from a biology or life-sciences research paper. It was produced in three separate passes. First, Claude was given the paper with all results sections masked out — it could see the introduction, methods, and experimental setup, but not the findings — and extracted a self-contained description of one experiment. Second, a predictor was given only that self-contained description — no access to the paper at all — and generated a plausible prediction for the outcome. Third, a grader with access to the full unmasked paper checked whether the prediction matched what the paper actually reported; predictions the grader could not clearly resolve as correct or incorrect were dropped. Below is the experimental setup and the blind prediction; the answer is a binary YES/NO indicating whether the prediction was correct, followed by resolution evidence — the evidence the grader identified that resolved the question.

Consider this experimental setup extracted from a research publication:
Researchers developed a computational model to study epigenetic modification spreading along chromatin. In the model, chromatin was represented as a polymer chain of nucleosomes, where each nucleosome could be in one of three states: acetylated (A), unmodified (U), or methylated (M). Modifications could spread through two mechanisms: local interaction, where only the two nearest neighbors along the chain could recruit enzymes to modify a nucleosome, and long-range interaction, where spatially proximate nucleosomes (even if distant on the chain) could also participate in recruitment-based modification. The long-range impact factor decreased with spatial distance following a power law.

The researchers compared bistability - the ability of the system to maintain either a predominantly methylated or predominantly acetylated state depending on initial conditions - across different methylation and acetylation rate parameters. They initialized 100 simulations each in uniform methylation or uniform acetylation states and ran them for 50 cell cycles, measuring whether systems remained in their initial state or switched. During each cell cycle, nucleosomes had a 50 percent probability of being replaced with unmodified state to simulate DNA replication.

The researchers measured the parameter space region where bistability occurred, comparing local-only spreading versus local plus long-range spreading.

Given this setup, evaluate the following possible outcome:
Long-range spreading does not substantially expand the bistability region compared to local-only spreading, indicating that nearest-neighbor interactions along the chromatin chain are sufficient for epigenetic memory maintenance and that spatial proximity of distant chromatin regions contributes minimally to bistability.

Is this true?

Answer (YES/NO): NO